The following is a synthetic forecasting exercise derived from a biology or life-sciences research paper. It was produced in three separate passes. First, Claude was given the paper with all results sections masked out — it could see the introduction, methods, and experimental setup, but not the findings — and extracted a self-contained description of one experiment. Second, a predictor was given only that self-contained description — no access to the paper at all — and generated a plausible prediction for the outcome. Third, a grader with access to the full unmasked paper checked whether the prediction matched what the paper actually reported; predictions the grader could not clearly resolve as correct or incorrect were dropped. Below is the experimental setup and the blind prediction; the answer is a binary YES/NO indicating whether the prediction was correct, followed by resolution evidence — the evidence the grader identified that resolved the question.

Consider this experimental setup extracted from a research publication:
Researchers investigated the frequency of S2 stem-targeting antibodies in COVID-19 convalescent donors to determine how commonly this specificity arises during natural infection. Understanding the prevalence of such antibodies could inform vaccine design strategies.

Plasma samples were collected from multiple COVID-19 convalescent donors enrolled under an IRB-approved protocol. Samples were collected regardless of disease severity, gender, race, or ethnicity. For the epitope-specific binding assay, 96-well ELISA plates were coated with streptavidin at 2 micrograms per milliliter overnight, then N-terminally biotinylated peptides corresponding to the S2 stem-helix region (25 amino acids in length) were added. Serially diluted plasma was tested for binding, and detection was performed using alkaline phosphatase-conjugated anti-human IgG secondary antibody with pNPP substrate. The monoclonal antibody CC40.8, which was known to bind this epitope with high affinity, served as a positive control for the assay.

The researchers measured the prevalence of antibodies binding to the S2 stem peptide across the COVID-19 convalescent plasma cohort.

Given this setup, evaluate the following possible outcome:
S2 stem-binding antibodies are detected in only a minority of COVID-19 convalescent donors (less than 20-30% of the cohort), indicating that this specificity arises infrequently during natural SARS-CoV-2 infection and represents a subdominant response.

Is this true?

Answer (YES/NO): YES